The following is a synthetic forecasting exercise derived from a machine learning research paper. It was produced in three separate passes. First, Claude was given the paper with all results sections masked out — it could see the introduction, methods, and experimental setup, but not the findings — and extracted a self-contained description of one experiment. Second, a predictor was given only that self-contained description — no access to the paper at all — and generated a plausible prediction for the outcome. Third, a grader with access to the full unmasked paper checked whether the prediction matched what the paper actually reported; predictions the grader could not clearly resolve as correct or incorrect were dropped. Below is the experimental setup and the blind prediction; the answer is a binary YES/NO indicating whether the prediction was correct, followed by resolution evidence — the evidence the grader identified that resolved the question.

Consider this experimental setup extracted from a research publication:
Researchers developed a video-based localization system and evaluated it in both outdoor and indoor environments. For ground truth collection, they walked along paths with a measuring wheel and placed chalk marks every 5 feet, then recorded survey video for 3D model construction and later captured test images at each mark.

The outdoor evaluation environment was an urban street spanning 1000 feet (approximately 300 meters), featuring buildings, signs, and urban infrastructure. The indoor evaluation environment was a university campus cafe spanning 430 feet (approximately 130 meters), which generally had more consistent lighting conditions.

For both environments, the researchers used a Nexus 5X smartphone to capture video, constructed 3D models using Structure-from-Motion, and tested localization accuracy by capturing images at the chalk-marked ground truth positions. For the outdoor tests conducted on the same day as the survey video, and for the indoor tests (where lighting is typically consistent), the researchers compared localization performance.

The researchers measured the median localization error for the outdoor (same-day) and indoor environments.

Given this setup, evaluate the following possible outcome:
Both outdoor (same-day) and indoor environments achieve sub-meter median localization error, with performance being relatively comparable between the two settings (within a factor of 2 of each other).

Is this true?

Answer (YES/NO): YES